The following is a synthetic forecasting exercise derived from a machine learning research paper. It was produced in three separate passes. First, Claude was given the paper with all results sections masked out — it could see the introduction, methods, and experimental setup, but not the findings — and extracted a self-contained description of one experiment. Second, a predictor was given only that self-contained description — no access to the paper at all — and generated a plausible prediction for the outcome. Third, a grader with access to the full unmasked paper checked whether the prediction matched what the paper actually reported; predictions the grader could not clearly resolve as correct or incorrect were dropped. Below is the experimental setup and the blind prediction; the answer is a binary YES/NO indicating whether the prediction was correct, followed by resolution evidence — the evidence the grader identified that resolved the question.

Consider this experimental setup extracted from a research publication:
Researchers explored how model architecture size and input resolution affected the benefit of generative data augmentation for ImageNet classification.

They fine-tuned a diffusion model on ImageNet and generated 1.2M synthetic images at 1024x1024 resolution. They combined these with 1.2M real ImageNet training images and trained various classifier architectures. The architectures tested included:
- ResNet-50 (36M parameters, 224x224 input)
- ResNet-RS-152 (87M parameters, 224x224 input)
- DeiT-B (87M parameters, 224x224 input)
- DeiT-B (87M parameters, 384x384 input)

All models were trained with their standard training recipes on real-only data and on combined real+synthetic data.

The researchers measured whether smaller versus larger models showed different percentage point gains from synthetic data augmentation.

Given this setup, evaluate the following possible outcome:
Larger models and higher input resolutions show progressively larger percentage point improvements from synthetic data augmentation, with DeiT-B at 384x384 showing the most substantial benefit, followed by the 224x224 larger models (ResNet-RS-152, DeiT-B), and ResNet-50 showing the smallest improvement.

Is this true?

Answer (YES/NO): NO